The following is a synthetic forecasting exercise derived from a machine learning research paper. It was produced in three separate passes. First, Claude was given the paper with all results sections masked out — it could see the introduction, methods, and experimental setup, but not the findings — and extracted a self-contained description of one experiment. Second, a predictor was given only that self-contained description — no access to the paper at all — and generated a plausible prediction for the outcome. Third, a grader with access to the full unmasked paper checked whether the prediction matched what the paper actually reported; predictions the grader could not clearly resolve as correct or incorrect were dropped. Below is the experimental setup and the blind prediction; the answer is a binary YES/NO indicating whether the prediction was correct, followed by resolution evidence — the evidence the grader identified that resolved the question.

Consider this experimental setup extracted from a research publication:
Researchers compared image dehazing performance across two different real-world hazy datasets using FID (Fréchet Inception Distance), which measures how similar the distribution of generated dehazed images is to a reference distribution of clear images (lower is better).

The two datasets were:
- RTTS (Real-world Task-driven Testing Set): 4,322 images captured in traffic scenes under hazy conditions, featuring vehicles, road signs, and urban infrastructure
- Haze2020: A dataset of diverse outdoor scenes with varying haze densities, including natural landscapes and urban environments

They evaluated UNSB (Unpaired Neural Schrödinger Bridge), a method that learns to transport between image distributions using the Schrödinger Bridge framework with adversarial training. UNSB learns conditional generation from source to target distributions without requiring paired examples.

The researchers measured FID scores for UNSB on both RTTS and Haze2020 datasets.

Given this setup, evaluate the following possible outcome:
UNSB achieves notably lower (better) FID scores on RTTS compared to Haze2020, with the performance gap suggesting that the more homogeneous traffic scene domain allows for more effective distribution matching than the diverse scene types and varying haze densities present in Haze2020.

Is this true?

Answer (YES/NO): YES